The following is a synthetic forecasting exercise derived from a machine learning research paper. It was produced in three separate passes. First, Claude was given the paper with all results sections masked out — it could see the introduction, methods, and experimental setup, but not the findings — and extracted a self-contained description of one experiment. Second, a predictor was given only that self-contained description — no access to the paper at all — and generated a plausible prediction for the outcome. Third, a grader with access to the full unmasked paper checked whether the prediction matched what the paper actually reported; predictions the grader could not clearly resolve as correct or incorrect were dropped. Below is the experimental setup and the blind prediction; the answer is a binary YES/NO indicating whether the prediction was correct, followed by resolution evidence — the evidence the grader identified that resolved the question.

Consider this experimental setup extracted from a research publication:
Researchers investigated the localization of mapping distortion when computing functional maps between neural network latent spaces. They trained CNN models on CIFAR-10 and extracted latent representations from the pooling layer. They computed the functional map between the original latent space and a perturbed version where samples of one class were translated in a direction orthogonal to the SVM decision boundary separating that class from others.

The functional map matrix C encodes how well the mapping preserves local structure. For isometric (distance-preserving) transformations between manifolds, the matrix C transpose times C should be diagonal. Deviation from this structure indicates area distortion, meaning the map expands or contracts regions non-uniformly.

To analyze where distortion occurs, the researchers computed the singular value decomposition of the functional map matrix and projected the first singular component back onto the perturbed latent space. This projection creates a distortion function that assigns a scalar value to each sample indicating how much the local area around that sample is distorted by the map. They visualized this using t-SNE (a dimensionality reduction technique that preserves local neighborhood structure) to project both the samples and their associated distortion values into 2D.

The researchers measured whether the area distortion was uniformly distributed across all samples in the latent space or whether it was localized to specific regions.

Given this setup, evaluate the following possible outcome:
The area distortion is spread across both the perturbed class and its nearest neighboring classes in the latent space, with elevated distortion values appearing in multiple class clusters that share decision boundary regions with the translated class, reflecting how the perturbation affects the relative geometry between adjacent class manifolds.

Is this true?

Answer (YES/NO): NO